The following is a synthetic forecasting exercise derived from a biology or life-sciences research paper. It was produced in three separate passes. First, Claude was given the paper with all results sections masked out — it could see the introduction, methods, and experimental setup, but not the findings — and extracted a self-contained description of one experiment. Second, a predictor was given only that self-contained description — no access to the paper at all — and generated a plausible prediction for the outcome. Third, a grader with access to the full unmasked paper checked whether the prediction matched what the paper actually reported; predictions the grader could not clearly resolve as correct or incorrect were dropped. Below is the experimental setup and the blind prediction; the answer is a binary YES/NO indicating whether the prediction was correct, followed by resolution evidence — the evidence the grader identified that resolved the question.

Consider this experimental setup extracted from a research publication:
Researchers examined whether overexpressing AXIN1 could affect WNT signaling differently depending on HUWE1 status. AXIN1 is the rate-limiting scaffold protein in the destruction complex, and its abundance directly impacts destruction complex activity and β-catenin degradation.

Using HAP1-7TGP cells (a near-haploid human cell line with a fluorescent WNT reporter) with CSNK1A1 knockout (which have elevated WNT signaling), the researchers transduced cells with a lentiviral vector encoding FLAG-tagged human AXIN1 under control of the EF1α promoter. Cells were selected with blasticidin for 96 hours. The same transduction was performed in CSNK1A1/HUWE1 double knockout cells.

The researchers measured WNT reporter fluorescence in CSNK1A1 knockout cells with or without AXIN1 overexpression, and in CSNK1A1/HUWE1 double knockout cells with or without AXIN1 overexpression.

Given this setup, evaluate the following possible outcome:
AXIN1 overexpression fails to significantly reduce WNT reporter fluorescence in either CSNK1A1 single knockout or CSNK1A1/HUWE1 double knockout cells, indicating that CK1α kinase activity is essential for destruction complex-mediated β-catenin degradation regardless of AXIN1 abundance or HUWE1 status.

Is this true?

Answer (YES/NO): NO